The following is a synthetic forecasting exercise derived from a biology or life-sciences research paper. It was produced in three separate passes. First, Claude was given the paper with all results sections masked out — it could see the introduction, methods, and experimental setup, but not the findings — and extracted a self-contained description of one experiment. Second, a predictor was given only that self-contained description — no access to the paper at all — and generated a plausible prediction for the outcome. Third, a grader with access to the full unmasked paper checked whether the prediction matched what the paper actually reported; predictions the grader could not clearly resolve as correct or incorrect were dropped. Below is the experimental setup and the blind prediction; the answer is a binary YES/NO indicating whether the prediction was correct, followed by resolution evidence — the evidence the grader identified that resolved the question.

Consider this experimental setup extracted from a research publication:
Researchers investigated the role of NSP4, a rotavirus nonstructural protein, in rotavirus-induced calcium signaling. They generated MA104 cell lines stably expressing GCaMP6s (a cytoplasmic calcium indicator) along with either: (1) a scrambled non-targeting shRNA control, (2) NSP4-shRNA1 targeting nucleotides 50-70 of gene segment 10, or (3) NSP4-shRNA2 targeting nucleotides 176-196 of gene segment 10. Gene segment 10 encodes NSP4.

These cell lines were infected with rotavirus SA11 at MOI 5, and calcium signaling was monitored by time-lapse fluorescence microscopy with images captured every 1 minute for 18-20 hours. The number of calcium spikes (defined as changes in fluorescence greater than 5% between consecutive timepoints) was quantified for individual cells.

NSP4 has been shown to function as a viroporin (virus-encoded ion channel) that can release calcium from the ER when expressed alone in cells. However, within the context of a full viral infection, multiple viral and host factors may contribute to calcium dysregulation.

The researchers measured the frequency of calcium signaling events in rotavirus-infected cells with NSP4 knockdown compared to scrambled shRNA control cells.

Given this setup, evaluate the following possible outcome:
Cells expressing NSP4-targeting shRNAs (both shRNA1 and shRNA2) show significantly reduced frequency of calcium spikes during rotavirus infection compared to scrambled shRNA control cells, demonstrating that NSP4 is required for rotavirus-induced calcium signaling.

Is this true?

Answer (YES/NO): YES